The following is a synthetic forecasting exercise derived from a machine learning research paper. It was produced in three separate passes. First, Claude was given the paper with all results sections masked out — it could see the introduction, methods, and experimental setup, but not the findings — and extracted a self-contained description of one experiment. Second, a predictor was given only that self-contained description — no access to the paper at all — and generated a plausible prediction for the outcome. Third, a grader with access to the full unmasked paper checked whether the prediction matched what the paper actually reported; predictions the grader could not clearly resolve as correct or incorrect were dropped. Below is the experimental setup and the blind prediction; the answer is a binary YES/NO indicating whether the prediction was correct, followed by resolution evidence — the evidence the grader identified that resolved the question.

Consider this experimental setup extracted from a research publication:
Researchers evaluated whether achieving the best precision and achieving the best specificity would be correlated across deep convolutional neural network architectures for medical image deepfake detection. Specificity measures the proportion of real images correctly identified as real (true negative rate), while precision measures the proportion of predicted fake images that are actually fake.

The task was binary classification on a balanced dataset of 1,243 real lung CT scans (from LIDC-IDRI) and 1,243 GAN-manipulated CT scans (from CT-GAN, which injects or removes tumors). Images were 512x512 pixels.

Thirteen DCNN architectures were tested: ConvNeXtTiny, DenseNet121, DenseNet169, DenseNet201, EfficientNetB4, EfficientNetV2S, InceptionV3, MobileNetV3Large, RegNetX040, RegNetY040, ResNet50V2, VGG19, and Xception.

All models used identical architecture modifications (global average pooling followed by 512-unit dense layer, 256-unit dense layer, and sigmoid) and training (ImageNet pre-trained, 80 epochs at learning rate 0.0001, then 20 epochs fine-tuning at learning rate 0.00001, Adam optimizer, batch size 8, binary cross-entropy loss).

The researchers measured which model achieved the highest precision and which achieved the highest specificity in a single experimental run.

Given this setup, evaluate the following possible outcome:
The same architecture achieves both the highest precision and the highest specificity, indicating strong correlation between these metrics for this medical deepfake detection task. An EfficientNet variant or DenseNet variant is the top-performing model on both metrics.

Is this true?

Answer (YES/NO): NO